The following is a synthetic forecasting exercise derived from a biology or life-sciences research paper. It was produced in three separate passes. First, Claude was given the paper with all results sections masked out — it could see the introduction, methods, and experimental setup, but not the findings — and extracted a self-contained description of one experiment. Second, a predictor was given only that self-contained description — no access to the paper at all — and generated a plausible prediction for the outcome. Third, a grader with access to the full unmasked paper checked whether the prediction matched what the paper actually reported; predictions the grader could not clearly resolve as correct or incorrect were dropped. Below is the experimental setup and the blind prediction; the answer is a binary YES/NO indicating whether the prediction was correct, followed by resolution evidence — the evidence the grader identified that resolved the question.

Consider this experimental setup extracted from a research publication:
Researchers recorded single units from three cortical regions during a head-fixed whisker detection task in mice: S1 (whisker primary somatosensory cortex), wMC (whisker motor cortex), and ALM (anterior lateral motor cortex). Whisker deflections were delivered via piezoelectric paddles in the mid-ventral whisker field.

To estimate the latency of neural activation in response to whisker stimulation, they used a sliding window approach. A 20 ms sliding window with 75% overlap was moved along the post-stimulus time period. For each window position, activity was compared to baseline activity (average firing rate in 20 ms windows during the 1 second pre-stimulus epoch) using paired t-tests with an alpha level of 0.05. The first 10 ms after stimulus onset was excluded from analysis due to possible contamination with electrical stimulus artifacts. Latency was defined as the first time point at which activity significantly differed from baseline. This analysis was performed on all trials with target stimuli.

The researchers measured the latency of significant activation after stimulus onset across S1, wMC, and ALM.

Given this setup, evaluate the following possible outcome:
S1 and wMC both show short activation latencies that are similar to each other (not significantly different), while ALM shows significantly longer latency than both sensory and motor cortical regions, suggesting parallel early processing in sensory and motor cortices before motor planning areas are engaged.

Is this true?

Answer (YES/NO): YES